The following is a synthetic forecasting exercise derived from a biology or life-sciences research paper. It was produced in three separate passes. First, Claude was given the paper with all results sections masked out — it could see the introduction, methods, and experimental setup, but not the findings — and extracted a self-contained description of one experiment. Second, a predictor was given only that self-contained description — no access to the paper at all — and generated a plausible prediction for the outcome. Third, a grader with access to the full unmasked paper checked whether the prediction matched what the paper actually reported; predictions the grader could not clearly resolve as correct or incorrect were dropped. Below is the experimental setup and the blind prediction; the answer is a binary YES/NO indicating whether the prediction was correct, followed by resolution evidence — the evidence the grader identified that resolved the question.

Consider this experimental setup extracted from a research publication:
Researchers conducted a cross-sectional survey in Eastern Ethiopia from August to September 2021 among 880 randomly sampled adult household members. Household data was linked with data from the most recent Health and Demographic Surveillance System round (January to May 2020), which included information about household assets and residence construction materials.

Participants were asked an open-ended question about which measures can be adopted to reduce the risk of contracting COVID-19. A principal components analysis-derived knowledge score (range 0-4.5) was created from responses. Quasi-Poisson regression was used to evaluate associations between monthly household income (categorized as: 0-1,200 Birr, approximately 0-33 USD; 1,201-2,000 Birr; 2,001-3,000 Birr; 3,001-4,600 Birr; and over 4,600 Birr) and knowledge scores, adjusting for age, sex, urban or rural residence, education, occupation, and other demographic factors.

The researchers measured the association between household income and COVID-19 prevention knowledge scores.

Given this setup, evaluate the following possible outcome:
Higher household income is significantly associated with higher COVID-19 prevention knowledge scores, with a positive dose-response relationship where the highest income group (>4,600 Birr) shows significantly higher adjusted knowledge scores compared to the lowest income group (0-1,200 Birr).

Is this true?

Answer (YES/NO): YES